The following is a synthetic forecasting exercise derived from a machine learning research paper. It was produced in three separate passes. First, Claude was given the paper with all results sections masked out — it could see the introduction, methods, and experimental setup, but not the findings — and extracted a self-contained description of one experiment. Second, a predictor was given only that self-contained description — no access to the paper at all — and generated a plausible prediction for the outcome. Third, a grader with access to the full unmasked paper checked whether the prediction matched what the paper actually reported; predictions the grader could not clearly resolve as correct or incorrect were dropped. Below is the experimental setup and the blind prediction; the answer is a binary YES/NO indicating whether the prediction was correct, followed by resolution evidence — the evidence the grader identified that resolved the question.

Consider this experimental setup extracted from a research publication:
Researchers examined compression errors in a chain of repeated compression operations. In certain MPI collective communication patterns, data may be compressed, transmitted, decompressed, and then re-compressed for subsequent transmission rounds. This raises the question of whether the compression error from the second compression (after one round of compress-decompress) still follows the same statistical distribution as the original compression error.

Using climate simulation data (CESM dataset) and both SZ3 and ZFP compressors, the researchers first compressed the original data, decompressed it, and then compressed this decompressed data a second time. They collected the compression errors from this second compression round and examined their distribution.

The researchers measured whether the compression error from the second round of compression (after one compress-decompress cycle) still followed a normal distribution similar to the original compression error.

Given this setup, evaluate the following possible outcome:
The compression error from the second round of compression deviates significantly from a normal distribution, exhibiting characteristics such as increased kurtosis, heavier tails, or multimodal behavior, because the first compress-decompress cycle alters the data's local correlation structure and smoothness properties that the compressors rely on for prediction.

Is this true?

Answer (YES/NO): NO